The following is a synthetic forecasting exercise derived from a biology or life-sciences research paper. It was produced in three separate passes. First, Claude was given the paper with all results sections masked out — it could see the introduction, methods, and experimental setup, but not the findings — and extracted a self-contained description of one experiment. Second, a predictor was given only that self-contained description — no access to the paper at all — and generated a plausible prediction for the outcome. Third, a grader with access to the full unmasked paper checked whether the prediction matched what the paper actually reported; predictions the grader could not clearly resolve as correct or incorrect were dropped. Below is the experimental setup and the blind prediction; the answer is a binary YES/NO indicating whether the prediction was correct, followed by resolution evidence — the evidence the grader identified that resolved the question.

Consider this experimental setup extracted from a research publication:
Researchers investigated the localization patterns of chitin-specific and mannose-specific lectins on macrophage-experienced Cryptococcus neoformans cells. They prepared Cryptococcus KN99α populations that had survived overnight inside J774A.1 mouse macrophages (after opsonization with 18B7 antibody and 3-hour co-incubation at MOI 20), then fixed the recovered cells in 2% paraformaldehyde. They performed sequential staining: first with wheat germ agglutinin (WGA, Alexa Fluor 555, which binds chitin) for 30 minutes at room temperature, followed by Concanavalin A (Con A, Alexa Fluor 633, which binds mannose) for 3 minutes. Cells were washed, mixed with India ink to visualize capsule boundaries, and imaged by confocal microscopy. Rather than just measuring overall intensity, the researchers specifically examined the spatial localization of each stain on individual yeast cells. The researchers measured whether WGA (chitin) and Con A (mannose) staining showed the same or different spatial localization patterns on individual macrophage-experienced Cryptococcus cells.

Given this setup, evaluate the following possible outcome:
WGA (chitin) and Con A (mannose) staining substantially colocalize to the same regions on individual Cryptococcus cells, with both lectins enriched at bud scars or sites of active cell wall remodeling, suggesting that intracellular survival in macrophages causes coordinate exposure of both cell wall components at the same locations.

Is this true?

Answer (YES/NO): YES